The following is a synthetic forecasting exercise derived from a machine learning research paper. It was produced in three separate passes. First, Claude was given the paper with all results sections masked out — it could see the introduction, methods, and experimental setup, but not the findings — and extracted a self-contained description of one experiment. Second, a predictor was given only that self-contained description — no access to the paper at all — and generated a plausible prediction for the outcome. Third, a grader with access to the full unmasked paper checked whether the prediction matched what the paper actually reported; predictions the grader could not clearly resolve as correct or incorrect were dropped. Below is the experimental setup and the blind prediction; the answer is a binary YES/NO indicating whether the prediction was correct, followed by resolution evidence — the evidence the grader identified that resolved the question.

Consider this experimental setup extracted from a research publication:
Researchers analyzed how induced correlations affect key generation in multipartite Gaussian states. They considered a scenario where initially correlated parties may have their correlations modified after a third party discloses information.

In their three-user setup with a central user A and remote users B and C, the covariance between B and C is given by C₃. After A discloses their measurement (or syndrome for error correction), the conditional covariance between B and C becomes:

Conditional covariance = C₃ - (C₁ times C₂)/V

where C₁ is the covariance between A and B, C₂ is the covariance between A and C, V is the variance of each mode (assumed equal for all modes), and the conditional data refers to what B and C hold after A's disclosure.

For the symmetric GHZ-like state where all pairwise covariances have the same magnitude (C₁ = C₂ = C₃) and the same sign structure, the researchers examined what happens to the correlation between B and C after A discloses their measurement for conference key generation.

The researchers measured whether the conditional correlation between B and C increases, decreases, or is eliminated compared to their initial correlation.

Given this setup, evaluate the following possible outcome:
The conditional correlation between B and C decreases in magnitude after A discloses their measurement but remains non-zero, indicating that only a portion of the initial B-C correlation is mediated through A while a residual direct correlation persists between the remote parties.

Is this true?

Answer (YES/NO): YES